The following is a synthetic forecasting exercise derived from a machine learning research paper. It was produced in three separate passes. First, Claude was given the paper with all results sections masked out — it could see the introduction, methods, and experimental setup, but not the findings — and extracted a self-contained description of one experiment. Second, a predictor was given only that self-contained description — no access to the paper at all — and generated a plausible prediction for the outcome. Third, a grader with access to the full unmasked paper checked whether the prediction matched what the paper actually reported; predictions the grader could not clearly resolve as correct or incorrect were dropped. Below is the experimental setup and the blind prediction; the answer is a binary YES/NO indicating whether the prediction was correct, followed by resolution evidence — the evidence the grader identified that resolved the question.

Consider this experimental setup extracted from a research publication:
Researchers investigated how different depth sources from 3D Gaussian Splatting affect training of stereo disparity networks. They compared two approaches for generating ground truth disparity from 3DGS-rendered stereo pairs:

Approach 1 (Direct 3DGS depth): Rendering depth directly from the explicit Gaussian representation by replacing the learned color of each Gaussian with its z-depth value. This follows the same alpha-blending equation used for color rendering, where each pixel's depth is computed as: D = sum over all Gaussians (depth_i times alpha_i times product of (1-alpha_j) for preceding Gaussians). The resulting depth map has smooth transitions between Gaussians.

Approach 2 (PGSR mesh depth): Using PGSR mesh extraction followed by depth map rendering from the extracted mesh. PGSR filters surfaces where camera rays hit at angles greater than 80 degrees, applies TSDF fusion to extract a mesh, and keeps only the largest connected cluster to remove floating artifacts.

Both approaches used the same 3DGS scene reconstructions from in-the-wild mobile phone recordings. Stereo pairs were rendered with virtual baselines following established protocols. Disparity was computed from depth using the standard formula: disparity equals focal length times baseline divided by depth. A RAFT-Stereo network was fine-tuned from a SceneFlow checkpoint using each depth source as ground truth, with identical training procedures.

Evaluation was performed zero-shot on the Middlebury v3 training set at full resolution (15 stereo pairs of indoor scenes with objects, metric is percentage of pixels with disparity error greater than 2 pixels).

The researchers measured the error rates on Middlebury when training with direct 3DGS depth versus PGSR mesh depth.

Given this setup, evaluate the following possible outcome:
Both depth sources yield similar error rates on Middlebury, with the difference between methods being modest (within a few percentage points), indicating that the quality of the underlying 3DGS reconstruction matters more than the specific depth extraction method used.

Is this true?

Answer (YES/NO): NO